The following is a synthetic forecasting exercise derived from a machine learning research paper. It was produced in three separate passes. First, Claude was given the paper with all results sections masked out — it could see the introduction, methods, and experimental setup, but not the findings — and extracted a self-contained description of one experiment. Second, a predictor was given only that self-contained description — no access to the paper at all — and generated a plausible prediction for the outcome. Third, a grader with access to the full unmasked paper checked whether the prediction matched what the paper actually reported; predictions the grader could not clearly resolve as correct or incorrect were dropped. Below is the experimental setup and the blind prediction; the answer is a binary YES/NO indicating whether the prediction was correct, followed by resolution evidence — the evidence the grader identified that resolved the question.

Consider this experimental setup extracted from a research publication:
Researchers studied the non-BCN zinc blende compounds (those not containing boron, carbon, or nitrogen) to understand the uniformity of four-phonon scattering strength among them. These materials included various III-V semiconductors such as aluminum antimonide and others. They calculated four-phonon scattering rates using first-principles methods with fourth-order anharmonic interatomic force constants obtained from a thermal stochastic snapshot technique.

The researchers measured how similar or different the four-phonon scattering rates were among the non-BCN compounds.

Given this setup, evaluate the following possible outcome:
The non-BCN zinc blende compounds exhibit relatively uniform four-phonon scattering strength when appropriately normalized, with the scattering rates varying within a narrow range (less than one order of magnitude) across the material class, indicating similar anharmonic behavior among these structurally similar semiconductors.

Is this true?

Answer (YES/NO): YES